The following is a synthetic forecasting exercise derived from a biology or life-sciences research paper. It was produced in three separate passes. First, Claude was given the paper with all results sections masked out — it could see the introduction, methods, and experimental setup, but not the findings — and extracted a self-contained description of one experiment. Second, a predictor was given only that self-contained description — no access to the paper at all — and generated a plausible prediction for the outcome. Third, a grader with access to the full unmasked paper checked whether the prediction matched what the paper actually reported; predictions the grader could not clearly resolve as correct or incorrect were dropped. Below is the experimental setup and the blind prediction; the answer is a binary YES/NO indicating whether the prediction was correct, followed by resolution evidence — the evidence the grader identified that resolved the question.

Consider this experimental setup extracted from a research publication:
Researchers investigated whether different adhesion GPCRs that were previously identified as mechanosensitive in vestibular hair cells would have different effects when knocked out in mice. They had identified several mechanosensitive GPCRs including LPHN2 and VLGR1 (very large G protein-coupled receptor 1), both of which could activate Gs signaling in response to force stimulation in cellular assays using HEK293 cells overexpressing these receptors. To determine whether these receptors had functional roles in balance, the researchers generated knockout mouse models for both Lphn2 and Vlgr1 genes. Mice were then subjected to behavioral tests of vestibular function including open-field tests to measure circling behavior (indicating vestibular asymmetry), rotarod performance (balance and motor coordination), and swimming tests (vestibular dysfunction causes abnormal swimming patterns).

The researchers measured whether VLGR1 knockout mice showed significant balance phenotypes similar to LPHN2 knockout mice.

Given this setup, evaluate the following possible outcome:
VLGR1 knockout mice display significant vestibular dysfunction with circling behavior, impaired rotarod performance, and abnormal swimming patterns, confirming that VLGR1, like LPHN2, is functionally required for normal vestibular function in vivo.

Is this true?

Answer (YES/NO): NO